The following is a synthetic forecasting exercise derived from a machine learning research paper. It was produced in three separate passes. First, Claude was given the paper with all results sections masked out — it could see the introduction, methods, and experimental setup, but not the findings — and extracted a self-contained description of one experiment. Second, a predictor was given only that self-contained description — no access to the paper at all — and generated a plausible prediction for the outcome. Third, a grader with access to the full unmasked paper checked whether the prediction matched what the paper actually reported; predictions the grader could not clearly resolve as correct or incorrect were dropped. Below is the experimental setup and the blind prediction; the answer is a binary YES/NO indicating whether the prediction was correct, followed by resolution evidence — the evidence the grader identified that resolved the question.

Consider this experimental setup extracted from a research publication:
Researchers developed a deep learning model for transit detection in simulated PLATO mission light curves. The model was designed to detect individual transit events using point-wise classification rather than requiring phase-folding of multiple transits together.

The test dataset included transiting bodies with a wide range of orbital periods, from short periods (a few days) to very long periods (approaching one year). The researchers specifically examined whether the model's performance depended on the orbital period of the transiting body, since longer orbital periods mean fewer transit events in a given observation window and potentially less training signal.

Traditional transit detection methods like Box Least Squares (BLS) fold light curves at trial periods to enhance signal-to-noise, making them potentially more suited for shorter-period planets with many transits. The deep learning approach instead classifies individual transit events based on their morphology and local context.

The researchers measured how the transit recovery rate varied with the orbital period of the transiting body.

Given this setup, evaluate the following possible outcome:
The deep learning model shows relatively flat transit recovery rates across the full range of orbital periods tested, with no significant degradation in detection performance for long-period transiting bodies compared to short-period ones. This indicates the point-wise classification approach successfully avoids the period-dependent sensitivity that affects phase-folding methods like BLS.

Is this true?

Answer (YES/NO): YES